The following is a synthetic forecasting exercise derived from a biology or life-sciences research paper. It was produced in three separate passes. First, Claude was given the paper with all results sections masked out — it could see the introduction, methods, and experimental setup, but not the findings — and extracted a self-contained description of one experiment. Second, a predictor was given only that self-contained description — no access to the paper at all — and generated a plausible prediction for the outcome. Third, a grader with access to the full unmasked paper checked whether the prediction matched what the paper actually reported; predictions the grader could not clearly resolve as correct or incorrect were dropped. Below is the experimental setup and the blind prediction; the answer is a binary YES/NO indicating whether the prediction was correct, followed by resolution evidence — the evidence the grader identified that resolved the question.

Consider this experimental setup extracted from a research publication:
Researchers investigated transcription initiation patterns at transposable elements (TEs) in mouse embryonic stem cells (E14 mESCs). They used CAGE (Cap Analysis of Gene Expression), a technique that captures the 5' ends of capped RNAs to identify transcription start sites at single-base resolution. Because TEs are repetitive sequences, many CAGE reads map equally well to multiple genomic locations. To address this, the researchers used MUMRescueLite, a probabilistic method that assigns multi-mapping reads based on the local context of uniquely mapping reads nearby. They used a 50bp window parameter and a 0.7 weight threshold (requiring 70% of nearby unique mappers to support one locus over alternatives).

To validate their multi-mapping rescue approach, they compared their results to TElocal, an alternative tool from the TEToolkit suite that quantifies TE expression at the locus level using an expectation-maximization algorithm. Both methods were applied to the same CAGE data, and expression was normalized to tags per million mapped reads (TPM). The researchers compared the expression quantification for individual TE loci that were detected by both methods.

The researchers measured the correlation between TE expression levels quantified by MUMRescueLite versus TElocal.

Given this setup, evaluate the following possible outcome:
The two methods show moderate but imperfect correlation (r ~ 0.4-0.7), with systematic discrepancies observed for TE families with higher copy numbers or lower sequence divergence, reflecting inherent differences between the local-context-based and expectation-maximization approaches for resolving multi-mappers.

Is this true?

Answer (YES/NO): NO